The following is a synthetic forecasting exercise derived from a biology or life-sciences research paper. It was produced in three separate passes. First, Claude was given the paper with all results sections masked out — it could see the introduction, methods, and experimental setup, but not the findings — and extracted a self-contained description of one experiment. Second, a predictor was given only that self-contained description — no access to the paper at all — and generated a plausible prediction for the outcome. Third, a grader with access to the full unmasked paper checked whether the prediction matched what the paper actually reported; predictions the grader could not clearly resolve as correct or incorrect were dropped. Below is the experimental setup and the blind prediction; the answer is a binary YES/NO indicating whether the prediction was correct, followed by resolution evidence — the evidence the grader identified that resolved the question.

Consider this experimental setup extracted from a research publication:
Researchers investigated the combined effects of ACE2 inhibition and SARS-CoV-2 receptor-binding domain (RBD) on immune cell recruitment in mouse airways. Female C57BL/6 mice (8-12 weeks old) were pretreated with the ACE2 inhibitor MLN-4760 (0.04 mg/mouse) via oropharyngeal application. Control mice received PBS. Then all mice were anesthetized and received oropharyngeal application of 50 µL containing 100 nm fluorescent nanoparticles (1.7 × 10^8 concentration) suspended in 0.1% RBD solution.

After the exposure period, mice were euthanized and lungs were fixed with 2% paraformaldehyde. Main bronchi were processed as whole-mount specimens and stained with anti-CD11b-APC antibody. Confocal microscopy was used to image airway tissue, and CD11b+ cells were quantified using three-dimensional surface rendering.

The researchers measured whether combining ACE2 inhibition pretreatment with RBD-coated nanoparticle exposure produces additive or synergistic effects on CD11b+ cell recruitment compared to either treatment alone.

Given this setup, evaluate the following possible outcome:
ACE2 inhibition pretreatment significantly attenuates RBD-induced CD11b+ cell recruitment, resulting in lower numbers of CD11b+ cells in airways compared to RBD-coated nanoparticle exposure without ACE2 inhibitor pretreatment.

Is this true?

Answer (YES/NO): NO